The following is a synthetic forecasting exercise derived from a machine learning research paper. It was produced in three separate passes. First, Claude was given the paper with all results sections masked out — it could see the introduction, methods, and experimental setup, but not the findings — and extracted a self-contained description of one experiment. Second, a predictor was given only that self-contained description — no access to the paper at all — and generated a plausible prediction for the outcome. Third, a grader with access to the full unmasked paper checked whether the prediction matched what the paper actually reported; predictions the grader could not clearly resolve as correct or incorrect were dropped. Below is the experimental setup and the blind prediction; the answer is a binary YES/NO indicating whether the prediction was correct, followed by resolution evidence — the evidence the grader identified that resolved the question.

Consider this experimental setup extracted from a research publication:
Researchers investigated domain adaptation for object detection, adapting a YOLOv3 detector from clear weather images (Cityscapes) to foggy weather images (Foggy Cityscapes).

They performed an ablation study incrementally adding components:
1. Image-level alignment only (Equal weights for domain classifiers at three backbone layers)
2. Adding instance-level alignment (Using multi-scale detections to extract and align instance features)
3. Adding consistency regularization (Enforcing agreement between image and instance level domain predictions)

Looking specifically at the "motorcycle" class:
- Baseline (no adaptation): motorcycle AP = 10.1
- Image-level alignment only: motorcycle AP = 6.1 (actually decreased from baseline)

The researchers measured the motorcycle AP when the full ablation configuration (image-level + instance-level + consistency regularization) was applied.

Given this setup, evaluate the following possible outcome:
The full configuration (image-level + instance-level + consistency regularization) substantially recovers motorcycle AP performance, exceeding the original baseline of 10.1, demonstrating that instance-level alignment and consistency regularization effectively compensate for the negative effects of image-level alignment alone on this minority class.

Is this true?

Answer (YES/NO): YES